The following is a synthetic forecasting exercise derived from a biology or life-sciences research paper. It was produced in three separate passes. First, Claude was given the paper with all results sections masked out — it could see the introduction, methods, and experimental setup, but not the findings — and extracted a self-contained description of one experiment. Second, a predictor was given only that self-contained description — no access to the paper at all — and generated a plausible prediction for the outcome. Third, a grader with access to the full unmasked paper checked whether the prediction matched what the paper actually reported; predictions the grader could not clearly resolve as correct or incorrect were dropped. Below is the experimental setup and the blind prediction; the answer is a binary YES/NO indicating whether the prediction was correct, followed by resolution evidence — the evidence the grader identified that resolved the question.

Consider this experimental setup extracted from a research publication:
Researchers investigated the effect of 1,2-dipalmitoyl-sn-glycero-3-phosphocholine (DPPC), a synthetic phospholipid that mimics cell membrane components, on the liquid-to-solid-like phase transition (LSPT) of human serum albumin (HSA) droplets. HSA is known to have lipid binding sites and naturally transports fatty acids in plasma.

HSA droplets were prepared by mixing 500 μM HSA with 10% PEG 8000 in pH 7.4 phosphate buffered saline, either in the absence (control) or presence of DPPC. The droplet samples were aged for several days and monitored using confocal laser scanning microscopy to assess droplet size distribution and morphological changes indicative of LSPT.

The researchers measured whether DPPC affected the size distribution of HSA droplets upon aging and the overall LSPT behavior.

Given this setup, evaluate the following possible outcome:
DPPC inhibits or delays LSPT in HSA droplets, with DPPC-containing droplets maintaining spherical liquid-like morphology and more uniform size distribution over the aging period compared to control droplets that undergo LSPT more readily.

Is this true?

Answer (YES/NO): NO